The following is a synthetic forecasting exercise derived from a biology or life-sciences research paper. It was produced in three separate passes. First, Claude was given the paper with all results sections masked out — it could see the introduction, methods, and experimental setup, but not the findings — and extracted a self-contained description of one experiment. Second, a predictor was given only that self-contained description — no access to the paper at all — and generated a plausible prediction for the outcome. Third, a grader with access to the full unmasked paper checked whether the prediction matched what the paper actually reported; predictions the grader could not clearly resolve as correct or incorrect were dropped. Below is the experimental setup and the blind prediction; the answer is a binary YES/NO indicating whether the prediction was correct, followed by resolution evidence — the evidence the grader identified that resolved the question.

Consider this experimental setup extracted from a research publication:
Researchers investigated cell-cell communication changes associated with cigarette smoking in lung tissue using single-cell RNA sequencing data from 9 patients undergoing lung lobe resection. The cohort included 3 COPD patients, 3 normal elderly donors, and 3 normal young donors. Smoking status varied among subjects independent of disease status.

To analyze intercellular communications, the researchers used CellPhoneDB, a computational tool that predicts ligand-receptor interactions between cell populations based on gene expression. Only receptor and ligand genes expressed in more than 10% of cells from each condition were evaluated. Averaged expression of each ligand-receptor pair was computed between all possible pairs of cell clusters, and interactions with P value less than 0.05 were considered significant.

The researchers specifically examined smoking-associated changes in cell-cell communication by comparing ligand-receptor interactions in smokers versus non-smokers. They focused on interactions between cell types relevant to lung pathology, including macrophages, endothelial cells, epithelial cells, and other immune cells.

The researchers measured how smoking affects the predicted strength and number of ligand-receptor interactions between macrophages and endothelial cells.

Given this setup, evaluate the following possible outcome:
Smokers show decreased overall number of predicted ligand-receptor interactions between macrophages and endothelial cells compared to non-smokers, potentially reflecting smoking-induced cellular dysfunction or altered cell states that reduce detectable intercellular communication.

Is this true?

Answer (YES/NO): NO